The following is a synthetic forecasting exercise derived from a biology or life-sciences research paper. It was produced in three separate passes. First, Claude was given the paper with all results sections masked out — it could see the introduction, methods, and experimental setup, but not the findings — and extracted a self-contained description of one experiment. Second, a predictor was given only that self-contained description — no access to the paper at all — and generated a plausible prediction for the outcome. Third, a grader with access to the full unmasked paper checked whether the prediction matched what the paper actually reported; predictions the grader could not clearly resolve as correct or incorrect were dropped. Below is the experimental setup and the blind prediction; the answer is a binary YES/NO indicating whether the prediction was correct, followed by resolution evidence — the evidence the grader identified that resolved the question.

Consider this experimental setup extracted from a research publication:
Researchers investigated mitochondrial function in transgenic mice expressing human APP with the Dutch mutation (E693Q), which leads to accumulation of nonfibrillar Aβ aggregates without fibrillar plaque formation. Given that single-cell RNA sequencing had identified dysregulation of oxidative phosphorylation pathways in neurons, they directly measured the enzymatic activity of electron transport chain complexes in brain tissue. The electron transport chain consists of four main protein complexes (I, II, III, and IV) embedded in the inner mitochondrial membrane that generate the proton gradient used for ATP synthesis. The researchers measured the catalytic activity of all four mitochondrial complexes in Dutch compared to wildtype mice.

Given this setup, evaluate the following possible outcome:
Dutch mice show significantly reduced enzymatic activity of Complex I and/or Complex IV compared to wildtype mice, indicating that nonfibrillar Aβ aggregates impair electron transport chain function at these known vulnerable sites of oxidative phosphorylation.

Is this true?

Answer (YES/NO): YES